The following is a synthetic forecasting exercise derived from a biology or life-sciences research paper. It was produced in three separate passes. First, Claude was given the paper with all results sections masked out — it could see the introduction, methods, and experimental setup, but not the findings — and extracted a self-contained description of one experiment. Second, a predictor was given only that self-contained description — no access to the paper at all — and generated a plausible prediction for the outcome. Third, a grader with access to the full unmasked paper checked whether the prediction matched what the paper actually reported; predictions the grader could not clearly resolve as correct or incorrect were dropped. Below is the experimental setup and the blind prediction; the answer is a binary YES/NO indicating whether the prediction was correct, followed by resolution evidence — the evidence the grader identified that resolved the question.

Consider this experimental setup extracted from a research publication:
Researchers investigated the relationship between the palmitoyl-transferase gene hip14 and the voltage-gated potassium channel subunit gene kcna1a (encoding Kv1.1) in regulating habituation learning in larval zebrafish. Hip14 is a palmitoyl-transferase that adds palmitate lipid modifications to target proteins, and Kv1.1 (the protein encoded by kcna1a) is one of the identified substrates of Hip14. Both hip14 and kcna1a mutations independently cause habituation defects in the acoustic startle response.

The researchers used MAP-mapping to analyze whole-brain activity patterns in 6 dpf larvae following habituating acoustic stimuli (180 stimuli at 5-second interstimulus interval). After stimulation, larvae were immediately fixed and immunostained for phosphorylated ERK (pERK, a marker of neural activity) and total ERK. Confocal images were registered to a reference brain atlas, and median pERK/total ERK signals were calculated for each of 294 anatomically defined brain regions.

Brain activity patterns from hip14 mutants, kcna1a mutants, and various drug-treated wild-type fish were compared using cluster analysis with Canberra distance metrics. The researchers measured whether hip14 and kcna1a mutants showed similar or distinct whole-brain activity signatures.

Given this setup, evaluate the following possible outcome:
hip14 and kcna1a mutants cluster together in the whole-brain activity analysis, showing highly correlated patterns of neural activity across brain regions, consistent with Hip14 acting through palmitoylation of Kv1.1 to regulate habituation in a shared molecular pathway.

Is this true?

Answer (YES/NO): NO